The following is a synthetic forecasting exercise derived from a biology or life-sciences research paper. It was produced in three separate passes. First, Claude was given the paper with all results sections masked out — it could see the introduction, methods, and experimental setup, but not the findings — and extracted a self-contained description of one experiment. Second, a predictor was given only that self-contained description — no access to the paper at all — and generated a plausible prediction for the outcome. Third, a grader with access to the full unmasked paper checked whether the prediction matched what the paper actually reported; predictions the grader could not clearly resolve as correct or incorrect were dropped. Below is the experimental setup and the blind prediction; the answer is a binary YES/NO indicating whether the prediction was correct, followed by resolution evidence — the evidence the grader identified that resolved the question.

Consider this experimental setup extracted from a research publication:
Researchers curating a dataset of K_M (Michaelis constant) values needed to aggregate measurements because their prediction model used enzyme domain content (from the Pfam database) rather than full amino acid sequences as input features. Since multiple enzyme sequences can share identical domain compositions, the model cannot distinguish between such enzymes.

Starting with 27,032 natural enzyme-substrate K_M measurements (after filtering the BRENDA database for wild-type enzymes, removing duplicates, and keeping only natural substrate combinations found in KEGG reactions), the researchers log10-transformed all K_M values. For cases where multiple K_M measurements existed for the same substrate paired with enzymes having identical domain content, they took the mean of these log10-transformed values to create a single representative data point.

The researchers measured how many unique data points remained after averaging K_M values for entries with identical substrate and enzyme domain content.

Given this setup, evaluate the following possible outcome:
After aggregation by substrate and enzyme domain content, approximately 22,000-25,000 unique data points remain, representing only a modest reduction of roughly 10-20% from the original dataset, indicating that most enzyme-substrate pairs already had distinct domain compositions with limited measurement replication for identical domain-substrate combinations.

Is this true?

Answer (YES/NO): NO